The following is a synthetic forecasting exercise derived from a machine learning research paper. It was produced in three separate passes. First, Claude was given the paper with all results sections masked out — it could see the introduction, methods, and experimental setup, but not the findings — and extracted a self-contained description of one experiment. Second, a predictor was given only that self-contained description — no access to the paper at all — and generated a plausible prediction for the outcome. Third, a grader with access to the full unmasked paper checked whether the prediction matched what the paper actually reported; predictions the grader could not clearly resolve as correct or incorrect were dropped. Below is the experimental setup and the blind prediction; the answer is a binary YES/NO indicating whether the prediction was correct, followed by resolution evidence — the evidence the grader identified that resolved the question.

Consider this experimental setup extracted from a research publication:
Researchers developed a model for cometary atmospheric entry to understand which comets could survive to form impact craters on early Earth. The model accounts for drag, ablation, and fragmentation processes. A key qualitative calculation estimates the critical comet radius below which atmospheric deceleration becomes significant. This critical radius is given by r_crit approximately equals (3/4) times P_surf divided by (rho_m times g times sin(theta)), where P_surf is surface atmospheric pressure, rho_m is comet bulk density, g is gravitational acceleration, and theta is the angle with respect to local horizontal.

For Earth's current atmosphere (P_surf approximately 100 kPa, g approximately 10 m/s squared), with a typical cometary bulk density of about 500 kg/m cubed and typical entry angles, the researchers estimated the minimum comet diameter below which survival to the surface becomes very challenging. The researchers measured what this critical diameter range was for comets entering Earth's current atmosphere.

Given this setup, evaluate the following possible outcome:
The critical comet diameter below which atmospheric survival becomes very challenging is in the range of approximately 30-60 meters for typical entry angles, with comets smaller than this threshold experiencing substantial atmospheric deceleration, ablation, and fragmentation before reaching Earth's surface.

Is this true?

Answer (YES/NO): NO